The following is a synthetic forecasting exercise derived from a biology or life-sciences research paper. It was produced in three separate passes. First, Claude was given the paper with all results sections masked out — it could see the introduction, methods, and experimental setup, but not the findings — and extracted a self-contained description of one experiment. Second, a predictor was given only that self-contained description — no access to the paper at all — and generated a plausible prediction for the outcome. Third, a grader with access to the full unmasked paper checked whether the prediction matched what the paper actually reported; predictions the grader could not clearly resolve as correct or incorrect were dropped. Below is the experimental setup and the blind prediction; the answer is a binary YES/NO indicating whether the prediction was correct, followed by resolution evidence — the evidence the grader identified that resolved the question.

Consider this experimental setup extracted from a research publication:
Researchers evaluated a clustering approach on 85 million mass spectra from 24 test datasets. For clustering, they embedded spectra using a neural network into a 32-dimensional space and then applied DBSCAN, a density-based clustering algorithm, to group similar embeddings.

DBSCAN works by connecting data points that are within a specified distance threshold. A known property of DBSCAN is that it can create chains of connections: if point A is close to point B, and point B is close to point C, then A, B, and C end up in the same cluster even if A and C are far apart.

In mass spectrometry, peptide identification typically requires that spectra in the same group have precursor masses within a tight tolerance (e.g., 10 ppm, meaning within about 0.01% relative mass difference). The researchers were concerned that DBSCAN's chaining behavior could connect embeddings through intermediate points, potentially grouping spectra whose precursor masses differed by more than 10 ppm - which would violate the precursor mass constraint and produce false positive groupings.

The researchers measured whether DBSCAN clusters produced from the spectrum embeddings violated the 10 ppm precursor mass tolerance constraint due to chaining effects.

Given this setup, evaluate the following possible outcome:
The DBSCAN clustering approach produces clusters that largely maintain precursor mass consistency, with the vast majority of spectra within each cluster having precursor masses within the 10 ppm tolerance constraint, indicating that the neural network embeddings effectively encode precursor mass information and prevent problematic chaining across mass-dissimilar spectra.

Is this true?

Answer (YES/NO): NO